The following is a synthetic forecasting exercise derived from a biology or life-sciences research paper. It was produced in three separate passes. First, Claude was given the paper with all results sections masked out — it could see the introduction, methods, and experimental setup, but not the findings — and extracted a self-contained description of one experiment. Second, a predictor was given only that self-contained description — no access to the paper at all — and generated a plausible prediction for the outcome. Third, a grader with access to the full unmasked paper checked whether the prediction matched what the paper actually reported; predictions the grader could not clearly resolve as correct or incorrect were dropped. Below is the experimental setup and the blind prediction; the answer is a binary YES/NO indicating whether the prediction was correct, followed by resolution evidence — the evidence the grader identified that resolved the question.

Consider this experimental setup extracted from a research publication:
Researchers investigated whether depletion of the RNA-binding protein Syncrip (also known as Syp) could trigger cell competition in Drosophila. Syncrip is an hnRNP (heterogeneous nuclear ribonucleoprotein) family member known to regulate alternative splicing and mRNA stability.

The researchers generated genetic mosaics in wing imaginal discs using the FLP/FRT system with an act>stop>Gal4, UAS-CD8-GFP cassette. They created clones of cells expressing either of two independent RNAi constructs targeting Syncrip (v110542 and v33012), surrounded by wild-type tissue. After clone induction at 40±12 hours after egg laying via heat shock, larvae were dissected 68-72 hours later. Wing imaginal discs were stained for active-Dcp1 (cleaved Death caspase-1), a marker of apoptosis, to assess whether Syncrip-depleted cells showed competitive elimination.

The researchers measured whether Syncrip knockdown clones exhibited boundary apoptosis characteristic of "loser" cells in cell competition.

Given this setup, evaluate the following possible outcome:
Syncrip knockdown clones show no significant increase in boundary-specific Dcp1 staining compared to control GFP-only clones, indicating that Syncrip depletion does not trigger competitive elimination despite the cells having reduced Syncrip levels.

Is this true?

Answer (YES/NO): NO